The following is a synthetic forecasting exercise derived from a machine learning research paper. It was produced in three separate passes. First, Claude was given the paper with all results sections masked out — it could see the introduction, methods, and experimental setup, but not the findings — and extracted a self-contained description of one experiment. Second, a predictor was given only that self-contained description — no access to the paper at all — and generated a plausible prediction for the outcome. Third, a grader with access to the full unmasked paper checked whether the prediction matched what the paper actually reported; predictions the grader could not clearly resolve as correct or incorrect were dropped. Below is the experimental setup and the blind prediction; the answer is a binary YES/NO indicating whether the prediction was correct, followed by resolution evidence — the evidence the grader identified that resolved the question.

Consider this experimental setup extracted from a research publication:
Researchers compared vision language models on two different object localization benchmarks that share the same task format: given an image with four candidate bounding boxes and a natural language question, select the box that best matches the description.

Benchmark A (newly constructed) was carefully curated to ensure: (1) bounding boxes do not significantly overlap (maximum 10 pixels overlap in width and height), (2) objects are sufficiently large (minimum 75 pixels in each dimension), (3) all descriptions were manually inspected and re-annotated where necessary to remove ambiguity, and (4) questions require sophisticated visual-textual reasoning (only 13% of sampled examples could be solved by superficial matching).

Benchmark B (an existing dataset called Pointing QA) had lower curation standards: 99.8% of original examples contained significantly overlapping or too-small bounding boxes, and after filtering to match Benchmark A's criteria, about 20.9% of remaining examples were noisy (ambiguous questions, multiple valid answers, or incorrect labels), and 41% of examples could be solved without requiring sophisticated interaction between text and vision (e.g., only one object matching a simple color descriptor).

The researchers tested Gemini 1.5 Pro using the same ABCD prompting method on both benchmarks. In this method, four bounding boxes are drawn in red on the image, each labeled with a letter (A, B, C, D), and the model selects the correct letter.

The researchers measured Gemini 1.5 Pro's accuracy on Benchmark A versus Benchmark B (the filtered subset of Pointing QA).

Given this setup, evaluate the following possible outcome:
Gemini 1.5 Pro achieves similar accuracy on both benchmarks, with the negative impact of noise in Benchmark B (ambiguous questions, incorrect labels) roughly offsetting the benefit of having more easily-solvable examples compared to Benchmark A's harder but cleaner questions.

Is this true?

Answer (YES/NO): NO